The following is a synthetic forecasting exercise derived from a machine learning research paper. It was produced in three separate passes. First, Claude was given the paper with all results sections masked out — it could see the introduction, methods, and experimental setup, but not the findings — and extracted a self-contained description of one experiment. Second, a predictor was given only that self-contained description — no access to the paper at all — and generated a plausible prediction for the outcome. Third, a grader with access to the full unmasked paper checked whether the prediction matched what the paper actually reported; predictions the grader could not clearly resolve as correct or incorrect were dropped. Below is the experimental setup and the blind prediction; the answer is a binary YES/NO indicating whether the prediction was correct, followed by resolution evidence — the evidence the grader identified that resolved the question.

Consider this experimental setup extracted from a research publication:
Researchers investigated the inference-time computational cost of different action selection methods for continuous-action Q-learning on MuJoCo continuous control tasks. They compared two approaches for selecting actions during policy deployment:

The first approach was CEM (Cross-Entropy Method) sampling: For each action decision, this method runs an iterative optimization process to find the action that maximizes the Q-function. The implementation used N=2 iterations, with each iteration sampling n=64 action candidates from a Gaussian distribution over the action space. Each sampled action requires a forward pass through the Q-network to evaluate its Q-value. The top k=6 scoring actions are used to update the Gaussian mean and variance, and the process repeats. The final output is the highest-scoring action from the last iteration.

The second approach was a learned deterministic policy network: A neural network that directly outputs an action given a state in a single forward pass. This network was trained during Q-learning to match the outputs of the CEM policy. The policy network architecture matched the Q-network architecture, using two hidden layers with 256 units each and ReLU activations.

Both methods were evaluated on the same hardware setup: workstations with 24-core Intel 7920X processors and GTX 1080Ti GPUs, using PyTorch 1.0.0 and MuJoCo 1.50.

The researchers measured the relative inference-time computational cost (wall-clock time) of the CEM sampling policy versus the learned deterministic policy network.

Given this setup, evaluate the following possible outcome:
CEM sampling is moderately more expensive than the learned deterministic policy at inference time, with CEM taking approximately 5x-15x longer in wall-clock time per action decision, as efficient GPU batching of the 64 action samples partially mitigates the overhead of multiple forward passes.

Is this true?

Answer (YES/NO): NO